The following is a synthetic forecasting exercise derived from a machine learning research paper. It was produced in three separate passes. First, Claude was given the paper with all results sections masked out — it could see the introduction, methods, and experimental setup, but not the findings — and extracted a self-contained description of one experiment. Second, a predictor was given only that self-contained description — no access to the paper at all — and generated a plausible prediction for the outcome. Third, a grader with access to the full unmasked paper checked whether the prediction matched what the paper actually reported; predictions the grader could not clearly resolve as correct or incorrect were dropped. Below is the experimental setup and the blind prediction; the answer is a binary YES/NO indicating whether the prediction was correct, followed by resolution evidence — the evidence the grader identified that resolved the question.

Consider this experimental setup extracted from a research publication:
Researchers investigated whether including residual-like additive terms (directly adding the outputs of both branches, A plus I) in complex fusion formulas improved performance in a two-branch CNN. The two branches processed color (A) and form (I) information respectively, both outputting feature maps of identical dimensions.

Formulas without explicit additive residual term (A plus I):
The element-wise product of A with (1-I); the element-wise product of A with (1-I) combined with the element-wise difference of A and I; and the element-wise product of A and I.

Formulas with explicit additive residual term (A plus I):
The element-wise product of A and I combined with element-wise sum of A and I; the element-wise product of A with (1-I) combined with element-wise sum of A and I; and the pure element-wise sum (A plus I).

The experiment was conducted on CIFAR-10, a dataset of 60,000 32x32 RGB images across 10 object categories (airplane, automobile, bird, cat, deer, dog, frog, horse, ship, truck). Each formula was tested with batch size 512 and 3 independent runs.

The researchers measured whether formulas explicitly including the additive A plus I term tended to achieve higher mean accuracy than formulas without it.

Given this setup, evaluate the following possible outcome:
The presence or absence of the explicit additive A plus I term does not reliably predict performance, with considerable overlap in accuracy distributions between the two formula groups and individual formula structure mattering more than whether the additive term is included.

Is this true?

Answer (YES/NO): YES